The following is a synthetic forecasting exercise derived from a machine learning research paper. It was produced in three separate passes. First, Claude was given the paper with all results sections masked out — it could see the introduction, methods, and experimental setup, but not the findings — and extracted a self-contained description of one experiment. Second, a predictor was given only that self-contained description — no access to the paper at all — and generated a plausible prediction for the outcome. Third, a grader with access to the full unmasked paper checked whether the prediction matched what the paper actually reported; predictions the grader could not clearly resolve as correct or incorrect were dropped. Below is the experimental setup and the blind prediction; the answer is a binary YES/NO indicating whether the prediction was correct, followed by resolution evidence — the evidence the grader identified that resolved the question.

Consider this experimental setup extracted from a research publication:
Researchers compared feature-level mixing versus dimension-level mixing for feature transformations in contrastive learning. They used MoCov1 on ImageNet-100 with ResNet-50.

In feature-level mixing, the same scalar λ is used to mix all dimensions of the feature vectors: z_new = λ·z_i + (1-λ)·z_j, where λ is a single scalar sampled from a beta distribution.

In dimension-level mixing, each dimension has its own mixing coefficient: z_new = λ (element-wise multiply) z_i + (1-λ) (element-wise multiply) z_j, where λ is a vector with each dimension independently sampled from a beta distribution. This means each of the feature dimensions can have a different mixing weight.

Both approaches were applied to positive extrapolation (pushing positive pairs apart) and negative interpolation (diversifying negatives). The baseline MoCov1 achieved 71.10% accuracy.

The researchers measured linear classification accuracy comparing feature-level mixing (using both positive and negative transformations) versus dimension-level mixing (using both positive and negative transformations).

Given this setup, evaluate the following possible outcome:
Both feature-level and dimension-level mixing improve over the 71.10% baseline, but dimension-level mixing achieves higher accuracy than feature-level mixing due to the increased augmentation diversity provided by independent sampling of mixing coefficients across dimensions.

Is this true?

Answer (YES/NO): YES